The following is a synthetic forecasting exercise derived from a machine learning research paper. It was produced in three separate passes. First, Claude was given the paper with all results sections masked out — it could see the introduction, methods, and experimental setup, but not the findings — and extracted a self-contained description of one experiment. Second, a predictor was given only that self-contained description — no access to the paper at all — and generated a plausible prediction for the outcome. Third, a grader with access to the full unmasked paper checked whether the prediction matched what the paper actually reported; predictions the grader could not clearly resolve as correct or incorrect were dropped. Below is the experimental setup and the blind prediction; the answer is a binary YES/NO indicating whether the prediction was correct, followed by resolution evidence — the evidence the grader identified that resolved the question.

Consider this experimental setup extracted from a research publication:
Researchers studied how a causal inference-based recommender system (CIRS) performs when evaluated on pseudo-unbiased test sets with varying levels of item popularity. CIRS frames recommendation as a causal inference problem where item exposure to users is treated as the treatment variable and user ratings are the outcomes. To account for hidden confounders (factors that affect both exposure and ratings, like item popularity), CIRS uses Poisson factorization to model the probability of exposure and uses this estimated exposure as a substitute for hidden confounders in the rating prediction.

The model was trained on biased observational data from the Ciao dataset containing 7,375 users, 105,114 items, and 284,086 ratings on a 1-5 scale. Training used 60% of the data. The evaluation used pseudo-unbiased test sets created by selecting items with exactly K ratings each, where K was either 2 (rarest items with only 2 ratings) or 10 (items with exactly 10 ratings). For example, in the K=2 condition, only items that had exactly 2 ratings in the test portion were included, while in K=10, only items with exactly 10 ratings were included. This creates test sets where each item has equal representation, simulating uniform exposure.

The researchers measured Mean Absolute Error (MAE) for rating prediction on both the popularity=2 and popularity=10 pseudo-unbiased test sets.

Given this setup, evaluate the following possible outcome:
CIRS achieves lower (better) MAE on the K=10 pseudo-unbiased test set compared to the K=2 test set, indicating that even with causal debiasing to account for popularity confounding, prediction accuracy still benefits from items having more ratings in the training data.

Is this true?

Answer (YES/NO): YES